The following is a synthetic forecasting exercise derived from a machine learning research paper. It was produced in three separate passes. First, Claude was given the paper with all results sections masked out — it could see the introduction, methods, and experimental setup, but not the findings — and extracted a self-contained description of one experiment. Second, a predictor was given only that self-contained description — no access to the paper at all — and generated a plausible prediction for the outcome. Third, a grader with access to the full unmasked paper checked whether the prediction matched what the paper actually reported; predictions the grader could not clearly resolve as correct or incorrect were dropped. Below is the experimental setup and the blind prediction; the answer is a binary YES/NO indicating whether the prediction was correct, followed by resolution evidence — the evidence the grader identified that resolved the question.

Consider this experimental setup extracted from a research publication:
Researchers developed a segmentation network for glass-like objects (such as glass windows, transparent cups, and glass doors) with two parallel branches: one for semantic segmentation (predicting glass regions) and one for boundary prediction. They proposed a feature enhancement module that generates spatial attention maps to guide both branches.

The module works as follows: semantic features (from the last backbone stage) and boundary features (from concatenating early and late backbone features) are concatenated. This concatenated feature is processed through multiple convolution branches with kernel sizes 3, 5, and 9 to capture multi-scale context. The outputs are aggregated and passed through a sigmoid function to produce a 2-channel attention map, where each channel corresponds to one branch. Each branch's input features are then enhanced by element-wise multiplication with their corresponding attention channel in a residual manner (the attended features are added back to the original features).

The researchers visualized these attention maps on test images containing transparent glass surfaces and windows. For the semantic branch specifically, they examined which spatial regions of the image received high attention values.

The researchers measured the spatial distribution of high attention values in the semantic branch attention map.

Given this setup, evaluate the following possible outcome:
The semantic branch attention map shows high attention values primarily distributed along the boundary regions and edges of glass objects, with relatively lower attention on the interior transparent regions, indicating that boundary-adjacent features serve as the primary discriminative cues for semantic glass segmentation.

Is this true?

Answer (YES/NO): YES